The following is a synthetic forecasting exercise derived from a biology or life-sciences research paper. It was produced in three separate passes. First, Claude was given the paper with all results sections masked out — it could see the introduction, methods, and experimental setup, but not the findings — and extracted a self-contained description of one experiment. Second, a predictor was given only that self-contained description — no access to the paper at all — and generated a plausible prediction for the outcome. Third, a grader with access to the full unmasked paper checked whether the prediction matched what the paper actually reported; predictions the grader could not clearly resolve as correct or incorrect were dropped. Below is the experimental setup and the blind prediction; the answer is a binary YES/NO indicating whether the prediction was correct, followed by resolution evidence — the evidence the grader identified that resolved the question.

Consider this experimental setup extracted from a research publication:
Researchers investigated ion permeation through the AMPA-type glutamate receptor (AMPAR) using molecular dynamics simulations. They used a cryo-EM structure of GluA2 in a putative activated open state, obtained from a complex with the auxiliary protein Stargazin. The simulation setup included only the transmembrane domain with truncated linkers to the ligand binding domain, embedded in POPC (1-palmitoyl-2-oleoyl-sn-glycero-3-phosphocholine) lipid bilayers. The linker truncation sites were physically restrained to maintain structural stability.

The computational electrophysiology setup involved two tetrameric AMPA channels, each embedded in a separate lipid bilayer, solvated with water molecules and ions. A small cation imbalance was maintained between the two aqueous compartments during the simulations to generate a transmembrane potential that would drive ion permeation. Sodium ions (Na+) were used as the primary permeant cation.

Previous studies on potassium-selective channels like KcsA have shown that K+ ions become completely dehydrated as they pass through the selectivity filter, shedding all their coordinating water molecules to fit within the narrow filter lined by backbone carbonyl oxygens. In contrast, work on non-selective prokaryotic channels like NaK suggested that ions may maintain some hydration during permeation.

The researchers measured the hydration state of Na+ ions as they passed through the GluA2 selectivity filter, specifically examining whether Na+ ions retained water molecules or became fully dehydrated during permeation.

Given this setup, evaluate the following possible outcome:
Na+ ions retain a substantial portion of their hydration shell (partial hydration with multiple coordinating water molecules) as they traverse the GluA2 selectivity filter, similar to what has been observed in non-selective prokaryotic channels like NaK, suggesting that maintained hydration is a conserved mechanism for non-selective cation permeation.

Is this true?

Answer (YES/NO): YES